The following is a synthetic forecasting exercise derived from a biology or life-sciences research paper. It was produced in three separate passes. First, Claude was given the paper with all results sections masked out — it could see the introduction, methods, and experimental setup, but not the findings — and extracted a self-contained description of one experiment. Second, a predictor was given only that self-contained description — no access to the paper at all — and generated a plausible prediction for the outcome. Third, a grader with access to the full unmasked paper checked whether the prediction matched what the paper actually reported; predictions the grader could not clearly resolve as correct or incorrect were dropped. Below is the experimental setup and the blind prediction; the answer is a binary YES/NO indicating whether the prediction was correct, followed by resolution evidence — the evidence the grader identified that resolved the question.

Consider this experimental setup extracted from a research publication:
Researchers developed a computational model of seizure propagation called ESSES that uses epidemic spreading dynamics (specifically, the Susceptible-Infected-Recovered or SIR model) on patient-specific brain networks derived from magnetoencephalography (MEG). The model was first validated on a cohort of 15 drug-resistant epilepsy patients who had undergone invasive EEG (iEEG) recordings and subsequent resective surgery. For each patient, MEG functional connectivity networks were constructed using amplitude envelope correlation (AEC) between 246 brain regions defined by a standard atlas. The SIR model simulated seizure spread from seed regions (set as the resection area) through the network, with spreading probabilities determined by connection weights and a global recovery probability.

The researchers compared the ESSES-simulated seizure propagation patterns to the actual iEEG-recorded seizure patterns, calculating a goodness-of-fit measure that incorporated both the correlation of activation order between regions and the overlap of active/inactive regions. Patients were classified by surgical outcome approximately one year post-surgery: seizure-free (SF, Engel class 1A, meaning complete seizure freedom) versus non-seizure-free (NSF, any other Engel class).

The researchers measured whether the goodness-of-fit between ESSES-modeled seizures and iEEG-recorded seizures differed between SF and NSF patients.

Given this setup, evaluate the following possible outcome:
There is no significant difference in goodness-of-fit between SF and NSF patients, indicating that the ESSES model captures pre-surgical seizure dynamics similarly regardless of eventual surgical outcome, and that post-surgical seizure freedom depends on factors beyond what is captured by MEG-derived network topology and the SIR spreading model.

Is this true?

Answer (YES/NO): NO